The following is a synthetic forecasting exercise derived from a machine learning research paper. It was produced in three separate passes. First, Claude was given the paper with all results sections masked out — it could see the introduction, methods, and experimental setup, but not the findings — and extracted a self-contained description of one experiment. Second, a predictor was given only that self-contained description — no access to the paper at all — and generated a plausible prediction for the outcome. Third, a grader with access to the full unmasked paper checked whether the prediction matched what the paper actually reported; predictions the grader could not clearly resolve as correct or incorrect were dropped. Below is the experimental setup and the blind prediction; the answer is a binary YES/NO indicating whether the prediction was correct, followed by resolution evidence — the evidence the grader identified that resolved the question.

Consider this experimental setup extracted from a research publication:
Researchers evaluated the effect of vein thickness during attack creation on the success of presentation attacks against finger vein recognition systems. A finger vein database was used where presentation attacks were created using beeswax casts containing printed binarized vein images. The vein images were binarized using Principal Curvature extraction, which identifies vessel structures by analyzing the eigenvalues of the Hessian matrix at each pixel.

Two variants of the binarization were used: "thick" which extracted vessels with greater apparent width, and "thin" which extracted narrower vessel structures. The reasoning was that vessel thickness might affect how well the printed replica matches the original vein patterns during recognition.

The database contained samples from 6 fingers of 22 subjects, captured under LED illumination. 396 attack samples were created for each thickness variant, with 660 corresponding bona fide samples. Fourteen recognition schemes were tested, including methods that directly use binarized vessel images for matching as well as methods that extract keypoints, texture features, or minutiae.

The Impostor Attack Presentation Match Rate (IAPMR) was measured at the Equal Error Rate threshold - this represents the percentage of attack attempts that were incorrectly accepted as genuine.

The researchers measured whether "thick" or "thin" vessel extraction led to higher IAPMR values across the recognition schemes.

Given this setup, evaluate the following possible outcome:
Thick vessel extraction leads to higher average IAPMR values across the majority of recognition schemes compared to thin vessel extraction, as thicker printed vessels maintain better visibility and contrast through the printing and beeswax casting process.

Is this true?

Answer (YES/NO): NO